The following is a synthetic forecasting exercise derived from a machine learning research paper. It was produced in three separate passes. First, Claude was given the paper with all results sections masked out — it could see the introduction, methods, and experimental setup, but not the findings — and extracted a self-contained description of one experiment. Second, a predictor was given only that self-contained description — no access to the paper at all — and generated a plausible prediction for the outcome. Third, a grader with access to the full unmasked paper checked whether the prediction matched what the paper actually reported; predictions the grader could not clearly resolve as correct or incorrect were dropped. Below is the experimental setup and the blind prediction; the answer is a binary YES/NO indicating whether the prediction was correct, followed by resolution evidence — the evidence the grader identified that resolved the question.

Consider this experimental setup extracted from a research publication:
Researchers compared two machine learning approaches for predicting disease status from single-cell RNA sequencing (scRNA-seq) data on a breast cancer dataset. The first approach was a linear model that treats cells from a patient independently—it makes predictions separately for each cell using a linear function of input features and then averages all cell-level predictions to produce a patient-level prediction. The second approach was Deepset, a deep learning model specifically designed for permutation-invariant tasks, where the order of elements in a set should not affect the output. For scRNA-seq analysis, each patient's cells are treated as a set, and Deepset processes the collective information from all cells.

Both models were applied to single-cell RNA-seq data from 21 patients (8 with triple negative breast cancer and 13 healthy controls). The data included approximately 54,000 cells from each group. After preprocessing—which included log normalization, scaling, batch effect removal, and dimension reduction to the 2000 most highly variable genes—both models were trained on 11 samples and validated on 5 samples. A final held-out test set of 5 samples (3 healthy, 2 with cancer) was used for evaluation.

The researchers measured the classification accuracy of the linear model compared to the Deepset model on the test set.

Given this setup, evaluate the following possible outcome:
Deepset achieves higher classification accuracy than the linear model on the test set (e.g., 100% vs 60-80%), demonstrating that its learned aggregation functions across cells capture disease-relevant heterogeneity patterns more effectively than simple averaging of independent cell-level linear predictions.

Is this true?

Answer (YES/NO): NO